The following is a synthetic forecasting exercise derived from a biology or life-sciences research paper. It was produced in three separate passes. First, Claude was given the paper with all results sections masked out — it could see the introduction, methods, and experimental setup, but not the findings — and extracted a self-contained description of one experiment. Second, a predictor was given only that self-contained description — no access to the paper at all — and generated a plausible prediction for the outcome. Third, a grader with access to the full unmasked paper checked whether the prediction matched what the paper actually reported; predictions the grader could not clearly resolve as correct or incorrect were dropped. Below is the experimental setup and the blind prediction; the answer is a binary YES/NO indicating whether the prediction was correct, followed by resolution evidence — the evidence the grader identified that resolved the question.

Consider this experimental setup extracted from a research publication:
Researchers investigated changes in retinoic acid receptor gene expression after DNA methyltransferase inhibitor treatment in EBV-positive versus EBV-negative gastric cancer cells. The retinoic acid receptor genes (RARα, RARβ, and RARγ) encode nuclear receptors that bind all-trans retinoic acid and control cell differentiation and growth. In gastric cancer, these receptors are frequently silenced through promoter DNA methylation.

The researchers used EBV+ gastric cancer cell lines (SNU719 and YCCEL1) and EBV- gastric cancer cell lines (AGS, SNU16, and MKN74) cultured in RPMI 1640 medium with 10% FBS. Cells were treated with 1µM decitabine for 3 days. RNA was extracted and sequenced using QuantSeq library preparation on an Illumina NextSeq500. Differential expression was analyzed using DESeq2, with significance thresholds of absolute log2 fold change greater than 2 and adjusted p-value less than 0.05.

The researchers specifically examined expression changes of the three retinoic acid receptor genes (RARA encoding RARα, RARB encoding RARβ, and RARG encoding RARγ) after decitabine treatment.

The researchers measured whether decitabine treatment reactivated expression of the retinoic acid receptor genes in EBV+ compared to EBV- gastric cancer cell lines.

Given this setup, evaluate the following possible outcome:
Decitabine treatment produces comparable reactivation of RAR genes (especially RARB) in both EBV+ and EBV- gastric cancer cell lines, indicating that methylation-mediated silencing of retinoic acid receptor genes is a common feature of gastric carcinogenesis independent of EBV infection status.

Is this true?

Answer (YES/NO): NO